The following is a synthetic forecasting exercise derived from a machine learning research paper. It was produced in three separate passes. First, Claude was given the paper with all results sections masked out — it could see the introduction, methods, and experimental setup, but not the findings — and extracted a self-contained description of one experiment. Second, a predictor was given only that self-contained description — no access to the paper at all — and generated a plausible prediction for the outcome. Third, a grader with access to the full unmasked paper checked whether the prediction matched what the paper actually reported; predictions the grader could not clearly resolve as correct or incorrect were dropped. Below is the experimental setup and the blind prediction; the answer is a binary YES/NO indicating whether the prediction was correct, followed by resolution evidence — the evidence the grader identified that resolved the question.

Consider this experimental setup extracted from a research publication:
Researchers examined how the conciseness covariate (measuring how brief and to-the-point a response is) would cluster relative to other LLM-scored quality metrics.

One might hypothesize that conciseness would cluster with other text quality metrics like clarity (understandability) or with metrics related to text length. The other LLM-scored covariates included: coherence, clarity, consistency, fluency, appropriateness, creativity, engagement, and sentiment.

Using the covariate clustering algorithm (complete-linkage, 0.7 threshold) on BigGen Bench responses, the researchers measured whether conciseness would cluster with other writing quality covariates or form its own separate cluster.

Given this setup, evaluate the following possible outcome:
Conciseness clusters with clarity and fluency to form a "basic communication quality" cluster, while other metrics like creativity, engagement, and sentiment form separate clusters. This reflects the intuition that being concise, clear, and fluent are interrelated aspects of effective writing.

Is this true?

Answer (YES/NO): NO